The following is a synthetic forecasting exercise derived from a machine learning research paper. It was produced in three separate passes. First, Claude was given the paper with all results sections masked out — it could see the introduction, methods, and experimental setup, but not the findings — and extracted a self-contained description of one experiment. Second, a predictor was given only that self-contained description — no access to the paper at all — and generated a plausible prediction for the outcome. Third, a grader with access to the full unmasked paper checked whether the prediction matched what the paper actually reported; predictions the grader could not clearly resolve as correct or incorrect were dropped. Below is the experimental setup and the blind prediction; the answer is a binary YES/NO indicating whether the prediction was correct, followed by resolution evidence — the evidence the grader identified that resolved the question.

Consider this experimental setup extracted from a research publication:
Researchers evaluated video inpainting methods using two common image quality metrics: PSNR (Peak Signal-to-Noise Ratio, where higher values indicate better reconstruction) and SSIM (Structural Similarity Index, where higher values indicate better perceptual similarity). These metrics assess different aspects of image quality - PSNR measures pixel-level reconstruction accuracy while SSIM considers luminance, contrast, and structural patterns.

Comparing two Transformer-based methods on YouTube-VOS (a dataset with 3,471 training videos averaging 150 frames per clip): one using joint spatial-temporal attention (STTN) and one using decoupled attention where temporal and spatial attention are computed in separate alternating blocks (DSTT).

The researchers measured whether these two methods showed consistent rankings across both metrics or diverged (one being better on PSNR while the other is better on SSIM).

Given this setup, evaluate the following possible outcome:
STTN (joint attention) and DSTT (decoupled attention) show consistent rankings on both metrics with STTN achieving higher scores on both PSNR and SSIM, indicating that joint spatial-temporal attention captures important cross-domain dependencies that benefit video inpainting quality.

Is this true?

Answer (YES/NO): NO